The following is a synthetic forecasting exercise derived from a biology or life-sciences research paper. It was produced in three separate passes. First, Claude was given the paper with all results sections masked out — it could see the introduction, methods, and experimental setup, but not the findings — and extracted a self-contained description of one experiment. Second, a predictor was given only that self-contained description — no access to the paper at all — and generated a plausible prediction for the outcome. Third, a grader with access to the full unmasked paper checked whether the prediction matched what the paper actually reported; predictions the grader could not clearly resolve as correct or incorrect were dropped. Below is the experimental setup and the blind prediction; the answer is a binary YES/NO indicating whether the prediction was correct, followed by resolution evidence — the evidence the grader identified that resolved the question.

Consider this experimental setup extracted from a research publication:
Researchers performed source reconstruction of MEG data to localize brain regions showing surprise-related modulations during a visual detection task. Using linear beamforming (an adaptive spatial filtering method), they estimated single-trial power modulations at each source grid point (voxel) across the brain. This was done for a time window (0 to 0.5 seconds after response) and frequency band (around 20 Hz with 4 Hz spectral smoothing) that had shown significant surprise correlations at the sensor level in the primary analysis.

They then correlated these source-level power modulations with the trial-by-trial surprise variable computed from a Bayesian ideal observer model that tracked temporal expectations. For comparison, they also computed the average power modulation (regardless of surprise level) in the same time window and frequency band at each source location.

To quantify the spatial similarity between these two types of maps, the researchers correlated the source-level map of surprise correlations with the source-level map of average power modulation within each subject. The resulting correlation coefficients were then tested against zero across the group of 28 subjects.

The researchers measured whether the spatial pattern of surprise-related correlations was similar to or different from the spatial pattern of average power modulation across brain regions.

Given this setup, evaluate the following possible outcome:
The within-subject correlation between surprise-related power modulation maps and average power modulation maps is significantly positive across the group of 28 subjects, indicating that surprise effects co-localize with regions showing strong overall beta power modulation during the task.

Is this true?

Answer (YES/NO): NO